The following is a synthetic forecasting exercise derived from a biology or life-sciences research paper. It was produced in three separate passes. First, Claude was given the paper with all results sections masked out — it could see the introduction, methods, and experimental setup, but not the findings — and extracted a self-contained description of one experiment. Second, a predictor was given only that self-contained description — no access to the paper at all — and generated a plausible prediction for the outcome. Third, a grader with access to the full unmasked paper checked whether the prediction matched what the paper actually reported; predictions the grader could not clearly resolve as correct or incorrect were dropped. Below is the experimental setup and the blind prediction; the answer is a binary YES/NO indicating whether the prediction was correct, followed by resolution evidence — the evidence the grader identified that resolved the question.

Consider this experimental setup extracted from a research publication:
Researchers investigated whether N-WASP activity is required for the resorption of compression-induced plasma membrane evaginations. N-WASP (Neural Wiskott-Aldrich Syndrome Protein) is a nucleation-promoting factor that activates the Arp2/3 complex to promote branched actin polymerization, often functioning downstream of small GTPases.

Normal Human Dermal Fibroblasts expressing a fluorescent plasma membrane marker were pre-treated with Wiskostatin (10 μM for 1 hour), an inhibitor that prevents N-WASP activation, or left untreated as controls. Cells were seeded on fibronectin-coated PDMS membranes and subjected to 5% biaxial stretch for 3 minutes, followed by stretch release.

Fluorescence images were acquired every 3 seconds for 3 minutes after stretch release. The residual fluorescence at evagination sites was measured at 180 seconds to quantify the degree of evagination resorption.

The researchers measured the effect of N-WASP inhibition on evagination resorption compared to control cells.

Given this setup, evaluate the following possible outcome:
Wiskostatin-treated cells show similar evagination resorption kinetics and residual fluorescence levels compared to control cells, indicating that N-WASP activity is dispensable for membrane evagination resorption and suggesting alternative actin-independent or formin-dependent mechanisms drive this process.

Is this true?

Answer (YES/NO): NO